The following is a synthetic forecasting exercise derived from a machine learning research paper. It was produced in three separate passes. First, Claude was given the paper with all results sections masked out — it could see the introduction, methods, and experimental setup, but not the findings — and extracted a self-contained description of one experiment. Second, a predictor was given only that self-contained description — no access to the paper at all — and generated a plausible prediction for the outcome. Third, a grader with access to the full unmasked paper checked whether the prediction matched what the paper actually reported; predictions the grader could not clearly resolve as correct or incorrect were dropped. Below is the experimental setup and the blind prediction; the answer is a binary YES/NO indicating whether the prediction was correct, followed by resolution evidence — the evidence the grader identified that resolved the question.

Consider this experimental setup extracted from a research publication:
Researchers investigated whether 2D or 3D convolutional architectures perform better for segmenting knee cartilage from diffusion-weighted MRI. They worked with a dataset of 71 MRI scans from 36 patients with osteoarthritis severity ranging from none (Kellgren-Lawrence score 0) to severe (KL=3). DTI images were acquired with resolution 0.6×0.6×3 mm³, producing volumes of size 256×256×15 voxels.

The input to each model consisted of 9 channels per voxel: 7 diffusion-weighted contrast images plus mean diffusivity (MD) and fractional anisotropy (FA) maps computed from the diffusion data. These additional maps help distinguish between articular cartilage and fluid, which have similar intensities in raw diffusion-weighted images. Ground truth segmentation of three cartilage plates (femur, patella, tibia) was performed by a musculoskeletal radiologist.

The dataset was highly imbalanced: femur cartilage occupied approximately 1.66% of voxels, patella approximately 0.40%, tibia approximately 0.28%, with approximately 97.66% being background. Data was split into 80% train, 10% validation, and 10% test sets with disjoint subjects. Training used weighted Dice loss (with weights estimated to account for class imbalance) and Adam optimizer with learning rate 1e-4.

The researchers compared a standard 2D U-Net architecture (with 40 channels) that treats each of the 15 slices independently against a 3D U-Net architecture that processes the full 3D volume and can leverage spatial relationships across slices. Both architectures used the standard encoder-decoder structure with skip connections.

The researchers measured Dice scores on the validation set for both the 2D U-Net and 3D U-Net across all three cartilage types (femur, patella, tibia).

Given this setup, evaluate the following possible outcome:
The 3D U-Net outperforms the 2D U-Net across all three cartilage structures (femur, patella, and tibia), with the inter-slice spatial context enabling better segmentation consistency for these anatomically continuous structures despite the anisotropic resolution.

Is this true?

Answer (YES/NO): NO